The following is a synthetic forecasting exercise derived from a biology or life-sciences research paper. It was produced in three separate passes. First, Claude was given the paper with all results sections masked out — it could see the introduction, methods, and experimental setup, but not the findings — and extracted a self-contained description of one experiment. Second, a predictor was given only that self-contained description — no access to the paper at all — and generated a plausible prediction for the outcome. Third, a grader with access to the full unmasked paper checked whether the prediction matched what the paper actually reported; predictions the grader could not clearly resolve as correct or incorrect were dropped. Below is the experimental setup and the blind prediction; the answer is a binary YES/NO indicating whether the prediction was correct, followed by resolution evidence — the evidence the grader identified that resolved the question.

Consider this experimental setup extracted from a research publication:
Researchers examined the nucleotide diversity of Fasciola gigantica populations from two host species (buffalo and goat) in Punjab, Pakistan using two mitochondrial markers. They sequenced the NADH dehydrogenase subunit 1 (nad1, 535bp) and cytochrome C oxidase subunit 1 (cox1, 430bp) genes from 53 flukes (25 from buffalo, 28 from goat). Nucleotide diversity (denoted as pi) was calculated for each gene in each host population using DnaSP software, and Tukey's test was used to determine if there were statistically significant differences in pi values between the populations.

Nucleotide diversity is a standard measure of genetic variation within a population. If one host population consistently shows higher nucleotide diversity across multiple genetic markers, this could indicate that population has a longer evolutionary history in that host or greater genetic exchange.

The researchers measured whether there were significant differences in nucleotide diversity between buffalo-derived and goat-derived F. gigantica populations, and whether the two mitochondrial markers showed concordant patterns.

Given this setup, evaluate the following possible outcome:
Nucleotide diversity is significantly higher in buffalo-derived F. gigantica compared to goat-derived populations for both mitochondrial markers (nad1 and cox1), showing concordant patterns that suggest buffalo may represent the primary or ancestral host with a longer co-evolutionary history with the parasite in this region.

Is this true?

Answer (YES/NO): NO